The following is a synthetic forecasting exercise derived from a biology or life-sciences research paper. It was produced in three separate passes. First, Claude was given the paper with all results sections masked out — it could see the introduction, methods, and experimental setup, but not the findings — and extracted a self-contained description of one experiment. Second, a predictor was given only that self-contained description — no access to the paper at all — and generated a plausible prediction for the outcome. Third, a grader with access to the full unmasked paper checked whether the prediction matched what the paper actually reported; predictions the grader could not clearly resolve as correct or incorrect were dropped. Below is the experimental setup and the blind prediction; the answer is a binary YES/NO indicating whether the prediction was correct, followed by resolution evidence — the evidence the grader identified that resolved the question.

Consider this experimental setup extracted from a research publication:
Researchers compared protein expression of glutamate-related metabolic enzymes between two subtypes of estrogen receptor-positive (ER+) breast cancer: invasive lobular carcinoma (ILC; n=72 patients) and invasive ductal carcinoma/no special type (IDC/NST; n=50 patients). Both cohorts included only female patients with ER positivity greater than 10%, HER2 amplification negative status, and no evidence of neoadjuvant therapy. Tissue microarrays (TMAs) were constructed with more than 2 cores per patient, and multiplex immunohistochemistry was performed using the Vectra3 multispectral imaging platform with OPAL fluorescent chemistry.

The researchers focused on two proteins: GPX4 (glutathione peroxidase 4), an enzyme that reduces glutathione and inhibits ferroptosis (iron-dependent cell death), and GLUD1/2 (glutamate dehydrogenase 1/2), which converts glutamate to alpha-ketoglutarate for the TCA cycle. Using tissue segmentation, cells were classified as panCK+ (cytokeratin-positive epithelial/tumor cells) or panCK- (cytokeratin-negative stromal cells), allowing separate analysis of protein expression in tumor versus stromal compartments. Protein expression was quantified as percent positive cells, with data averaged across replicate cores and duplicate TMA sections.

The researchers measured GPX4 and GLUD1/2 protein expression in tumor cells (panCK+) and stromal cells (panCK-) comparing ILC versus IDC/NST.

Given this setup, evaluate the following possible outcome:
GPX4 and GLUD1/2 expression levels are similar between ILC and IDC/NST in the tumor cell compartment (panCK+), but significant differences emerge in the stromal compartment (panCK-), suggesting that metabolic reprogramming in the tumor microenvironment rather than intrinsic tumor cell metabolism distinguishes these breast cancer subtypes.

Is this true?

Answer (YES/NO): NO